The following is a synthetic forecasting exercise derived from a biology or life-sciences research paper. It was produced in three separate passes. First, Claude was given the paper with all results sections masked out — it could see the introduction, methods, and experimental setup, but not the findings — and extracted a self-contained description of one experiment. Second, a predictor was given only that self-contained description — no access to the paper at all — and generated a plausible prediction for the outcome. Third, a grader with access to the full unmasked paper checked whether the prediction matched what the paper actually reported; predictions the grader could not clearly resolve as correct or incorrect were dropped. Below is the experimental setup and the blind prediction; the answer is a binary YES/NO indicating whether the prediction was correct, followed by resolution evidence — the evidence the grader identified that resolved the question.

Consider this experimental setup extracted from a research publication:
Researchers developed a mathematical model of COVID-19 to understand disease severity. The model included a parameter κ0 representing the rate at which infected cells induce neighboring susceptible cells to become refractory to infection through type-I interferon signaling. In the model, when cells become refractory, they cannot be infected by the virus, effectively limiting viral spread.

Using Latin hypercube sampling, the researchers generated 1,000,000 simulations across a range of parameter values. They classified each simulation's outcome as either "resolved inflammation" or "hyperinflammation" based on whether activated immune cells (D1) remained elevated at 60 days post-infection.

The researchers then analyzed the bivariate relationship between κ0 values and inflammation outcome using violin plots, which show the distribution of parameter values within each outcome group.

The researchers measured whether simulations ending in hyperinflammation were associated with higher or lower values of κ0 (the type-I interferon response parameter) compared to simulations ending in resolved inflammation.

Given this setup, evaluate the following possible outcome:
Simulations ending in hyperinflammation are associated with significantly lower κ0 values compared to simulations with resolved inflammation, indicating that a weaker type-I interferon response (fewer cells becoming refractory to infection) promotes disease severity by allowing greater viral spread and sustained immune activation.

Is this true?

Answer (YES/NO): YES